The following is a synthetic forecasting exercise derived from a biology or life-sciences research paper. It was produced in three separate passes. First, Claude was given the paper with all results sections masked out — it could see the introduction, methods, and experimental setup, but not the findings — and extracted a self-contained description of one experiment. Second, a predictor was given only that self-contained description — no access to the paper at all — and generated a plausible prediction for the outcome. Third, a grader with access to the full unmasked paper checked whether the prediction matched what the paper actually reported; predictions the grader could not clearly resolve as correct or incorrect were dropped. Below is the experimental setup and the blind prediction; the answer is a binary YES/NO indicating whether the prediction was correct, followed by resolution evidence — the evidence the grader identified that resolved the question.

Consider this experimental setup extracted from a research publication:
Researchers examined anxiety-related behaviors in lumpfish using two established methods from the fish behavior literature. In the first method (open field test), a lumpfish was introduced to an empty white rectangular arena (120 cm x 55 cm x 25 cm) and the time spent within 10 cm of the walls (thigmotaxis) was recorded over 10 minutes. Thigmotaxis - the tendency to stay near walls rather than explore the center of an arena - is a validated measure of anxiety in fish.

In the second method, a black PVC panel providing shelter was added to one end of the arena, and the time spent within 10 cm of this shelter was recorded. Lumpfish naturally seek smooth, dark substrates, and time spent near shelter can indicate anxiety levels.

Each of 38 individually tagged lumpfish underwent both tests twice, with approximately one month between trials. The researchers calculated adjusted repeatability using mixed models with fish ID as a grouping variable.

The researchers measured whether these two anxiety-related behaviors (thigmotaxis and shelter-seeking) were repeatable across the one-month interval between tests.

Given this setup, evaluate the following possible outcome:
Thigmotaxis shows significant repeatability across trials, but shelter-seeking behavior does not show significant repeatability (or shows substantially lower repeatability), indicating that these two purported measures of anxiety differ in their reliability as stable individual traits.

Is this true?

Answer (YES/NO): NO